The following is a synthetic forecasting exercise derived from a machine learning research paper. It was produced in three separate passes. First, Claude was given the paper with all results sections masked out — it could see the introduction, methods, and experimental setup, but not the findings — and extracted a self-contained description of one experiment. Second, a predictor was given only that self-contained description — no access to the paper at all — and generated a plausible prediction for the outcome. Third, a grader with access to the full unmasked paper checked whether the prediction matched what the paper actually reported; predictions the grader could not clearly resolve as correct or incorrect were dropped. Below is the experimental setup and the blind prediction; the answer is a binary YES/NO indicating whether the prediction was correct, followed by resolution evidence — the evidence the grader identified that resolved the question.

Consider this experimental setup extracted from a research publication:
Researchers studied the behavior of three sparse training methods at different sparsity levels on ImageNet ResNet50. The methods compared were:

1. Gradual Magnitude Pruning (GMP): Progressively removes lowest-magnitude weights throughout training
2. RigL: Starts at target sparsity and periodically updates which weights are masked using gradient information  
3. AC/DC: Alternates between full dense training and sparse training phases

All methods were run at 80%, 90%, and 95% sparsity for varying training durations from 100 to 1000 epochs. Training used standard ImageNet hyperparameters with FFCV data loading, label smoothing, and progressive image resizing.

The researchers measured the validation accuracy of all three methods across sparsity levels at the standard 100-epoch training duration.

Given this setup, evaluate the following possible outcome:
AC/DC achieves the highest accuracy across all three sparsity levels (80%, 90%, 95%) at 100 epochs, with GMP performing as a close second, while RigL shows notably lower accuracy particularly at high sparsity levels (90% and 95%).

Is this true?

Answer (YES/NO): NO